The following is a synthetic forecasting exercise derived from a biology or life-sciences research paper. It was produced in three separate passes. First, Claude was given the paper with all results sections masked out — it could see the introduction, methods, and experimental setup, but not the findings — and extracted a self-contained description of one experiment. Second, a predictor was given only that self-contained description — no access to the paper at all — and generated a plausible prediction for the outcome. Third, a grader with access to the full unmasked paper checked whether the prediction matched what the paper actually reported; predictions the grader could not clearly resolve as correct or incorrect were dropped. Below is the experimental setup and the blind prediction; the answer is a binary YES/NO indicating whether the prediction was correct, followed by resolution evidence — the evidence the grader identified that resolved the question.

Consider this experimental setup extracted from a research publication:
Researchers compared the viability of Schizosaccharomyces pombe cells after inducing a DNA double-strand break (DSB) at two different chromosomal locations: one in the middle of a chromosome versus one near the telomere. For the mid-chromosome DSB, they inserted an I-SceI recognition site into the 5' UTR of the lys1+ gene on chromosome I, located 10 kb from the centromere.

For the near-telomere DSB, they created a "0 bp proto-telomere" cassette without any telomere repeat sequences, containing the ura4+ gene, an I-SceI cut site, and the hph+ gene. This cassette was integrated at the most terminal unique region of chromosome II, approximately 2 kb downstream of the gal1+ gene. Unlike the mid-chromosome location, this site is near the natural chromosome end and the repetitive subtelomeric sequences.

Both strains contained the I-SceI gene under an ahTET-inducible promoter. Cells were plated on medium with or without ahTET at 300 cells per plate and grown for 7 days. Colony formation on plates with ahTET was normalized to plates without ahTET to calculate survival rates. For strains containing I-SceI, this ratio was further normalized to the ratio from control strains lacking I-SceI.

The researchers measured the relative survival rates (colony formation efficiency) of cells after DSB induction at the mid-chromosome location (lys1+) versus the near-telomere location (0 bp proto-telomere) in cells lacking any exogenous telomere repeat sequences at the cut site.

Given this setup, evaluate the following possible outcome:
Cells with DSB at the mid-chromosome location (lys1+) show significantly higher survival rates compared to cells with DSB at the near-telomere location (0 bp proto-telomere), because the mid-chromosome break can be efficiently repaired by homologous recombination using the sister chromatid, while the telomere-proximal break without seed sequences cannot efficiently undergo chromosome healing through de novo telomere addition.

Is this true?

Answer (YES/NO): NO